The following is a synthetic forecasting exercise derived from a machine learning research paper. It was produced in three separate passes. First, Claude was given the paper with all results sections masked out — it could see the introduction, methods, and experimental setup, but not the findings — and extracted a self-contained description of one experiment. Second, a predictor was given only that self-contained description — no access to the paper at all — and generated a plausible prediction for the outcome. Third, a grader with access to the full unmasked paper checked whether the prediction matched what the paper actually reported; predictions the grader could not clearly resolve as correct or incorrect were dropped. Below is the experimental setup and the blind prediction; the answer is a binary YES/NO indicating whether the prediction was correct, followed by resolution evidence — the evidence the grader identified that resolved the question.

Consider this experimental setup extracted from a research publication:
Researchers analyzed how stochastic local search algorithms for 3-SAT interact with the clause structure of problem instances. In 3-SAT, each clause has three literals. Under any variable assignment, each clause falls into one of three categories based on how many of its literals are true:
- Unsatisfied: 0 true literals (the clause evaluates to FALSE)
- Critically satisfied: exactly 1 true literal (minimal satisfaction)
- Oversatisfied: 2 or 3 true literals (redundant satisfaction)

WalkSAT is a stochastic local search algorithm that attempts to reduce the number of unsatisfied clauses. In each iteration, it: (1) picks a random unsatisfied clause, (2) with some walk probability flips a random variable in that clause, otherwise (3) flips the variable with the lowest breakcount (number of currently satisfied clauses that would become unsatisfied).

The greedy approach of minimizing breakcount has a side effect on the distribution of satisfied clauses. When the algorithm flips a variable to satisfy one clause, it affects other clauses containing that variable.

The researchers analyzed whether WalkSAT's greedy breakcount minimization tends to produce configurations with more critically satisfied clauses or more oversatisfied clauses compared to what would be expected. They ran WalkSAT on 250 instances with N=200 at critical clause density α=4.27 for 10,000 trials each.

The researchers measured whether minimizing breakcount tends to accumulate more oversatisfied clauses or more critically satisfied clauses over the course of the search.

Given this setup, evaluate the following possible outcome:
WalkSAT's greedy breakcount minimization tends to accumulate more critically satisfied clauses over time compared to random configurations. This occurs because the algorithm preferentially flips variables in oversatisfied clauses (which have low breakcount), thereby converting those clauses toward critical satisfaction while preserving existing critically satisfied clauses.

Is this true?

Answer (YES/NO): NO